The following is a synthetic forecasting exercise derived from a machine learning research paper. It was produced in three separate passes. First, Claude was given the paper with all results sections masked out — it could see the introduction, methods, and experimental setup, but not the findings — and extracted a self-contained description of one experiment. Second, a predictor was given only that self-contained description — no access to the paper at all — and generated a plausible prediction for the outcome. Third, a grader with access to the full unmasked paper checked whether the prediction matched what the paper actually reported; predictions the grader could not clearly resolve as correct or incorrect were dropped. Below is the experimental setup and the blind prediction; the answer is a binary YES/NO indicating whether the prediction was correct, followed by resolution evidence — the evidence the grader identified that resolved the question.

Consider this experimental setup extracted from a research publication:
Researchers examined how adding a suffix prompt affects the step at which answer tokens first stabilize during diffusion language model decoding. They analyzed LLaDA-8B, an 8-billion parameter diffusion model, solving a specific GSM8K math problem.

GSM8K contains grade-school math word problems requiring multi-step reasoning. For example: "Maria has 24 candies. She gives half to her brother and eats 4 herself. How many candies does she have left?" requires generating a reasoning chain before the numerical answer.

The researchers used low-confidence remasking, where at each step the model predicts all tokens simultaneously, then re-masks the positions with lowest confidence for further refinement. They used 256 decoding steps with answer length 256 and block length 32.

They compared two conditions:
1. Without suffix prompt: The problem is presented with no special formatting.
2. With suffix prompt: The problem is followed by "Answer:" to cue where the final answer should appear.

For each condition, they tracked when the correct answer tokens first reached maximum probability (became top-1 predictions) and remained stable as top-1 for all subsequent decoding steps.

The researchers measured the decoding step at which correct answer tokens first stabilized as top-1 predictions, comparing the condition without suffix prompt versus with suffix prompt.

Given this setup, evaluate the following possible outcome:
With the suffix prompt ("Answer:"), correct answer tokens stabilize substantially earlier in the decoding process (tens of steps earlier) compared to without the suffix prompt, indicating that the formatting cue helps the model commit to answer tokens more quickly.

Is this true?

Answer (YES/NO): YES